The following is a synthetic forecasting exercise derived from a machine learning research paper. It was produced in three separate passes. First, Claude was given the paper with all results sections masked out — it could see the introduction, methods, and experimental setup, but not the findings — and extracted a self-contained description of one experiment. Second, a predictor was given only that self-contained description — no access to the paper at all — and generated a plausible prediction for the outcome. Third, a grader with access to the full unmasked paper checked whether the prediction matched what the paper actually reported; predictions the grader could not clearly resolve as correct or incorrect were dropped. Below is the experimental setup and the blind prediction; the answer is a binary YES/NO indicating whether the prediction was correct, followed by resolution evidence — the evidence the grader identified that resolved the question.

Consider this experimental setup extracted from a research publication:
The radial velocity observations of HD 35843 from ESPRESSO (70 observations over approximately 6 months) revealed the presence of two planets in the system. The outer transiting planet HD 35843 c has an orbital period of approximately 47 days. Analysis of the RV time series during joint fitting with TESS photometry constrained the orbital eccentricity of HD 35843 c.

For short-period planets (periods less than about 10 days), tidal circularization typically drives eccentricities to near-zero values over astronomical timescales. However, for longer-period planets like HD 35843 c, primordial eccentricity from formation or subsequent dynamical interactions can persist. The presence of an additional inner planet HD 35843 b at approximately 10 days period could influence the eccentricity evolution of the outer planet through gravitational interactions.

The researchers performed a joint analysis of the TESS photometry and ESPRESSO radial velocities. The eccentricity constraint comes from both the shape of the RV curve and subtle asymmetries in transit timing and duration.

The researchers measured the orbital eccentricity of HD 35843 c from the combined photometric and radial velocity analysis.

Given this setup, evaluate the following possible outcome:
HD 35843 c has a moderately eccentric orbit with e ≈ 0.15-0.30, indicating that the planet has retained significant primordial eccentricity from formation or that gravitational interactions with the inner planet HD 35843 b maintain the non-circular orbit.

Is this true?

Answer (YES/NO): YES